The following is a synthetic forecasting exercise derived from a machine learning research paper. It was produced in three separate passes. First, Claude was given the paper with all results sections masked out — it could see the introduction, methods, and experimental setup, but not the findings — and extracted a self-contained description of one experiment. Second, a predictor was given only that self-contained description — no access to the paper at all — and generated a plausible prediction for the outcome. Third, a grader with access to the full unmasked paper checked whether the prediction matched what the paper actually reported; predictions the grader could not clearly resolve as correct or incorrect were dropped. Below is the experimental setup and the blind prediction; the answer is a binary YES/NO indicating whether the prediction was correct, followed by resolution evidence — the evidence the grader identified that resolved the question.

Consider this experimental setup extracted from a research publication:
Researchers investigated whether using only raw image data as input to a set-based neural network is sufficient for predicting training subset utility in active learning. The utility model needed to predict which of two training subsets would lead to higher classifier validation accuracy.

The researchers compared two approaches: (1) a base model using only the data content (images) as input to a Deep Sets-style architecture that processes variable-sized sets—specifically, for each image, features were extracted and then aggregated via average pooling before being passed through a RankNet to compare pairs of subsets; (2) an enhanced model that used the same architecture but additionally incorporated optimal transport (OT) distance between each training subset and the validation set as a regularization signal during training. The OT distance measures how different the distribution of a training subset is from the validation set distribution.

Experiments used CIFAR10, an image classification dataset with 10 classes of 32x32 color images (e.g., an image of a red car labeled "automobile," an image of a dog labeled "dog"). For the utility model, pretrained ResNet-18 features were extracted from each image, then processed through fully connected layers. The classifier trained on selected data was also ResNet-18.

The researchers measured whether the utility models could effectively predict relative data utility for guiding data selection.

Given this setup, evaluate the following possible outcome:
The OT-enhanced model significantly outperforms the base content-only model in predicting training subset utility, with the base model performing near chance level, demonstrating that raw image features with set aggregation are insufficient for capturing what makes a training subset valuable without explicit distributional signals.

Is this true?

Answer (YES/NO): NO